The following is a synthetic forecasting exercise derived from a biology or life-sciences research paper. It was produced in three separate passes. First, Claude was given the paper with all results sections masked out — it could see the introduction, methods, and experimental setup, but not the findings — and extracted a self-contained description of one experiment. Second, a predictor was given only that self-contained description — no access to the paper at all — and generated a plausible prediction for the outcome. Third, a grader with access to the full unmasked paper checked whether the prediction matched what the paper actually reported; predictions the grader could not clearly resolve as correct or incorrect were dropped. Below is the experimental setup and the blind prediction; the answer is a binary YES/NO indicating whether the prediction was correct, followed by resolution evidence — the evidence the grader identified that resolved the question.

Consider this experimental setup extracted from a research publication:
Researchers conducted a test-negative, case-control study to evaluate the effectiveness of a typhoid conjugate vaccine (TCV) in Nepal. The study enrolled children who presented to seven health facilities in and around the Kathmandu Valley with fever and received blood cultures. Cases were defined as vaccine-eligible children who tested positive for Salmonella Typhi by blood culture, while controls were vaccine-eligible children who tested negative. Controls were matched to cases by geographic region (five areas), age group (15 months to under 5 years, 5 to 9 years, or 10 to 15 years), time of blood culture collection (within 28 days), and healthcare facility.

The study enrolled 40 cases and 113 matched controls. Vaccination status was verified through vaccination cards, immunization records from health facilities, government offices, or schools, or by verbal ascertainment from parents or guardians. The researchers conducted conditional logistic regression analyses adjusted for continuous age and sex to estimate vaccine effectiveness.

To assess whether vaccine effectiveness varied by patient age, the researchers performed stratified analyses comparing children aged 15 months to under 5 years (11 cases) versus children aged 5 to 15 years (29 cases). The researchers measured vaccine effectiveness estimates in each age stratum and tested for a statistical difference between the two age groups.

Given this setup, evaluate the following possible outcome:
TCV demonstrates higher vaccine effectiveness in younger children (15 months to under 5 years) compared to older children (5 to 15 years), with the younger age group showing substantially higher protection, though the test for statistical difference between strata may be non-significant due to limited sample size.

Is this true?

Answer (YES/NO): NO